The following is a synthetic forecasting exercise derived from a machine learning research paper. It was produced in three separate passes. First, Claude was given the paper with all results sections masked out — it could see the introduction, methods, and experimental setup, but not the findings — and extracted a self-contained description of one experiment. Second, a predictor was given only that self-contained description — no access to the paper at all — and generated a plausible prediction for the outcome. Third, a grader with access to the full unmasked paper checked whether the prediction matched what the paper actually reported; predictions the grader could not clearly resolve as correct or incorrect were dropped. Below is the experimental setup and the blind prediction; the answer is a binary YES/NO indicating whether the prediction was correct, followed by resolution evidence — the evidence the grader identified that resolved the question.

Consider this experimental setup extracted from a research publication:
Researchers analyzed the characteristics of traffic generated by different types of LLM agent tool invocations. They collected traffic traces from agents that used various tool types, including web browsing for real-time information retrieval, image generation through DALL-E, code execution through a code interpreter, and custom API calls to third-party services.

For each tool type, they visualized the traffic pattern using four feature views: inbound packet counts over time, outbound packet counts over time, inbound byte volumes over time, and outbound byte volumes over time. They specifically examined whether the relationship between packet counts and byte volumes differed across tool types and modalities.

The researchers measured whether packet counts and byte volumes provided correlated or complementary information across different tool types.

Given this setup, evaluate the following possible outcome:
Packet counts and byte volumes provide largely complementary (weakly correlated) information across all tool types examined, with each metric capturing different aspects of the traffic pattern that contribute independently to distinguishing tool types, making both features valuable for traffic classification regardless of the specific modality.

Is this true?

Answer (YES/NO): YES